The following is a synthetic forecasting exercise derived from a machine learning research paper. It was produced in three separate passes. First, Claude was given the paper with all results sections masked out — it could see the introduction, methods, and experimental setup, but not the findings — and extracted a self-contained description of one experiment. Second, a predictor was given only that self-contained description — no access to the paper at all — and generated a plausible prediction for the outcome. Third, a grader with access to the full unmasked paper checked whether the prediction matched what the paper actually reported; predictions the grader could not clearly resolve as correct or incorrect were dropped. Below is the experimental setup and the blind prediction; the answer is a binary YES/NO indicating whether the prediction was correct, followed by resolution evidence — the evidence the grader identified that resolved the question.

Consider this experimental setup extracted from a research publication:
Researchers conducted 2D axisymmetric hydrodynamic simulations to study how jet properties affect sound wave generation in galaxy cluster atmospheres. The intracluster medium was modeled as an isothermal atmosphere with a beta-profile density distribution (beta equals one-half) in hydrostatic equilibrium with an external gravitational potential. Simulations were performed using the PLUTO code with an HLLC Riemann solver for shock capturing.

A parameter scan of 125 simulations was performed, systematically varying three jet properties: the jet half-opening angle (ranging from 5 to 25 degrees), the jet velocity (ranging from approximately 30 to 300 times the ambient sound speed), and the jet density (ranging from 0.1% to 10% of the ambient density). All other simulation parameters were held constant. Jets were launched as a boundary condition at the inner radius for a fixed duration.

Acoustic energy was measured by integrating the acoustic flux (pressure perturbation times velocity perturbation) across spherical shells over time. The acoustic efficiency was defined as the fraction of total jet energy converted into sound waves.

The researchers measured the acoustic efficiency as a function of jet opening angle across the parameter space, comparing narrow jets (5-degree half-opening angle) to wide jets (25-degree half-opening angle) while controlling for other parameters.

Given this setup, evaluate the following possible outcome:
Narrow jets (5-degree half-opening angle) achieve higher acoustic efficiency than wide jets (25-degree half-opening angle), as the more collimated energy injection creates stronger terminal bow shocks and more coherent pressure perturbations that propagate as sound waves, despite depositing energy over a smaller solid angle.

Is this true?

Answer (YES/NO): NO